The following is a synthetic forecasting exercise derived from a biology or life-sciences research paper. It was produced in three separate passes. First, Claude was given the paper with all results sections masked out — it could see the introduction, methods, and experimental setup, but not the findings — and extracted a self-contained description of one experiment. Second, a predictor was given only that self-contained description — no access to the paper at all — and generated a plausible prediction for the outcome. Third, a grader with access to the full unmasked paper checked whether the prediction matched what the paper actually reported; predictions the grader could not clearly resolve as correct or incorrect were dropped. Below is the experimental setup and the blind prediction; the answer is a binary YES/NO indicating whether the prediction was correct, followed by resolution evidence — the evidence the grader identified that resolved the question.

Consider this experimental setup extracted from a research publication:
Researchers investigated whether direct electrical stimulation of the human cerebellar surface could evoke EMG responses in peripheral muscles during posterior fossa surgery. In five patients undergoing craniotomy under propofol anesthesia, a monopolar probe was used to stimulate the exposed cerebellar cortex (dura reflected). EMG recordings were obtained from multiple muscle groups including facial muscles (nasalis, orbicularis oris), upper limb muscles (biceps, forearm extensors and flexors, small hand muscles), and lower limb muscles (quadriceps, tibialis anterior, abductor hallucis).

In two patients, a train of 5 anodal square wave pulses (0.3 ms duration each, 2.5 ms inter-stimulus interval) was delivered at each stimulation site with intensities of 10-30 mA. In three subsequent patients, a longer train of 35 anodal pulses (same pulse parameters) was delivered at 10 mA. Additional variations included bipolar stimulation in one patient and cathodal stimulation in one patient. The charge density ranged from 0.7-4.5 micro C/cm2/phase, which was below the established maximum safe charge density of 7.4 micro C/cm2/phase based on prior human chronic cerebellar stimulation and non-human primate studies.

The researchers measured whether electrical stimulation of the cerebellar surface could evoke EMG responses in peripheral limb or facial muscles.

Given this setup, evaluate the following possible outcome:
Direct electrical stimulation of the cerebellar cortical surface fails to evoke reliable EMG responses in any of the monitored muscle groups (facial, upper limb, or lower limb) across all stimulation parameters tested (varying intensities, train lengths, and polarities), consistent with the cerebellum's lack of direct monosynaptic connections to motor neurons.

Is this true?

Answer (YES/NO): YES